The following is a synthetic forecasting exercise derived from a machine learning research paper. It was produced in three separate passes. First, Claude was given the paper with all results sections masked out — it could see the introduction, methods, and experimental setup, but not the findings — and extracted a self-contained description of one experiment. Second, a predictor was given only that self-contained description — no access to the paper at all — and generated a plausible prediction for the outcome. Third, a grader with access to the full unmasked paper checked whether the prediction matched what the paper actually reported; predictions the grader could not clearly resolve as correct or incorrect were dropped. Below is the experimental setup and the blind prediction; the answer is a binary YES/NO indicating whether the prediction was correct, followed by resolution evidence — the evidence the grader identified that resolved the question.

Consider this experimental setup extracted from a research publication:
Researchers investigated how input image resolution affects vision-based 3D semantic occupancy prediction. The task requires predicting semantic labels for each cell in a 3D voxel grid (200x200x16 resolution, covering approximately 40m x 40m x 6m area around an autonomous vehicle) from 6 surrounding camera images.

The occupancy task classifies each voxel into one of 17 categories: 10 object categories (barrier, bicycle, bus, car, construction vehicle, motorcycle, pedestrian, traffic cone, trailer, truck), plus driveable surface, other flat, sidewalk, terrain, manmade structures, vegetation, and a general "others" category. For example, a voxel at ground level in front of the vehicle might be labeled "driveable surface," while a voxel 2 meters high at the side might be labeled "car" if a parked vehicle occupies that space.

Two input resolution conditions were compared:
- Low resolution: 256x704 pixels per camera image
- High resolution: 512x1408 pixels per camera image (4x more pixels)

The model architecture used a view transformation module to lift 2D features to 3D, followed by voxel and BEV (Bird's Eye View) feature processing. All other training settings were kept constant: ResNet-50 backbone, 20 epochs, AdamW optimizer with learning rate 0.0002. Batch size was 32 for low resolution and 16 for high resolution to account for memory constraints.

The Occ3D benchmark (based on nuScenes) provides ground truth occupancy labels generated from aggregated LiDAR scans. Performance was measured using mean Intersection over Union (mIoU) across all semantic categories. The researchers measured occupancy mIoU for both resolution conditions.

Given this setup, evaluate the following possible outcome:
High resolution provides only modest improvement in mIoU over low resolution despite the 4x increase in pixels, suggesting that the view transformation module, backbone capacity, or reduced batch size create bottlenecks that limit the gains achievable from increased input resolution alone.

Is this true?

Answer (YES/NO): NO